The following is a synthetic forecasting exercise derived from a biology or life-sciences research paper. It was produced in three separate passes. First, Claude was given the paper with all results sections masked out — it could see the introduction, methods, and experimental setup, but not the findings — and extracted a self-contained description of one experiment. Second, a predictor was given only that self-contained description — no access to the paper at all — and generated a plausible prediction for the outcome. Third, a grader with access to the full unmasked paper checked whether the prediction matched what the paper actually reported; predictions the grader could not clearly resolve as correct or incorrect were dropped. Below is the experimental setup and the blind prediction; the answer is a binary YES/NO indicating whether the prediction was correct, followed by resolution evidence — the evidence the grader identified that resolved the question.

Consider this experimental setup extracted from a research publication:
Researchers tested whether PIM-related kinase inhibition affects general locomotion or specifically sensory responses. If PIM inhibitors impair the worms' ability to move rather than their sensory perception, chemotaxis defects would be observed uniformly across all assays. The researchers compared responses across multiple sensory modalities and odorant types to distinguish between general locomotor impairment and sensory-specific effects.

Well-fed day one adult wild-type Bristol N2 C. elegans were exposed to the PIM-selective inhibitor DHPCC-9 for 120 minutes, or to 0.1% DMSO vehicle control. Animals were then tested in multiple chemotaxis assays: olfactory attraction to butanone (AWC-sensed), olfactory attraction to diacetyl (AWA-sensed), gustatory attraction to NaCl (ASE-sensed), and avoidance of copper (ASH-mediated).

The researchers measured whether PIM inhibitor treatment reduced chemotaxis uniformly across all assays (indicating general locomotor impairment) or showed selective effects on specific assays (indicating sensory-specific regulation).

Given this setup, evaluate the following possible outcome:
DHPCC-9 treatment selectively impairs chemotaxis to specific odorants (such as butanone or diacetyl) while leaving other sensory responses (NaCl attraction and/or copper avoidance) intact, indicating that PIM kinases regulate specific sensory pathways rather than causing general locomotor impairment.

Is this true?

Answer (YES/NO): YES